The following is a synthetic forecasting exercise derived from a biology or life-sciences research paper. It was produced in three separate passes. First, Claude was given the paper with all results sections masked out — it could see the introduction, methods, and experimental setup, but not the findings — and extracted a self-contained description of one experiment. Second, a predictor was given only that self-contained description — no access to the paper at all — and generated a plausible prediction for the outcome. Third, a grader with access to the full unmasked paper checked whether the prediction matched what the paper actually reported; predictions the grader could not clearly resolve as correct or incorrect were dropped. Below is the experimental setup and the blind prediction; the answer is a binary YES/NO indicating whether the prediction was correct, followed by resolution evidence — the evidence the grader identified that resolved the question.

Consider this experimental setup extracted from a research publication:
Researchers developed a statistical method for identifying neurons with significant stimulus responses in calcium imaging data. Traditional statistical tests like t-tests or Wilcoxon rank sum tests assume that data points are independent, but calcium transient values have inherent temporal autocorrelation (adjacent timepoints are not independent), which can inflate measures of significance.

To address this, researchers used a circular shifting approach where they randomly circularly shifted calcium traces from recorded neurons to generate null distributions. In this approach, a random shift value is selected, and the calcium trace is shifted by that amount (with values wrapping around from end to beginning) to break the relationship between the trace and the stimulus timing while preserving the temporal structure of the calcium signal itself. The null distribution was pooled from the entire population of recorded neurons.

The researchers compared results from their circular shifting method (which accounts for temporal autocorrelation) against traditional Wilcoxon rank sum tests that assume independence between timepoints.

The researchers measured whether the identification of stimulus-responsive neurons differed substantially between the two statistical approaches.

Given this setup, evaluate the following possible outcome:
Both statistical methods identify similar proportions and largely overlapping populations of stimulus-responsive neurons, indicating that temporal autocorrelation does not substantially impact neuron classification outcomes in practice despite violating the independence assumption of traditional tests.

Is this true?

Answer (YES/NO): YES